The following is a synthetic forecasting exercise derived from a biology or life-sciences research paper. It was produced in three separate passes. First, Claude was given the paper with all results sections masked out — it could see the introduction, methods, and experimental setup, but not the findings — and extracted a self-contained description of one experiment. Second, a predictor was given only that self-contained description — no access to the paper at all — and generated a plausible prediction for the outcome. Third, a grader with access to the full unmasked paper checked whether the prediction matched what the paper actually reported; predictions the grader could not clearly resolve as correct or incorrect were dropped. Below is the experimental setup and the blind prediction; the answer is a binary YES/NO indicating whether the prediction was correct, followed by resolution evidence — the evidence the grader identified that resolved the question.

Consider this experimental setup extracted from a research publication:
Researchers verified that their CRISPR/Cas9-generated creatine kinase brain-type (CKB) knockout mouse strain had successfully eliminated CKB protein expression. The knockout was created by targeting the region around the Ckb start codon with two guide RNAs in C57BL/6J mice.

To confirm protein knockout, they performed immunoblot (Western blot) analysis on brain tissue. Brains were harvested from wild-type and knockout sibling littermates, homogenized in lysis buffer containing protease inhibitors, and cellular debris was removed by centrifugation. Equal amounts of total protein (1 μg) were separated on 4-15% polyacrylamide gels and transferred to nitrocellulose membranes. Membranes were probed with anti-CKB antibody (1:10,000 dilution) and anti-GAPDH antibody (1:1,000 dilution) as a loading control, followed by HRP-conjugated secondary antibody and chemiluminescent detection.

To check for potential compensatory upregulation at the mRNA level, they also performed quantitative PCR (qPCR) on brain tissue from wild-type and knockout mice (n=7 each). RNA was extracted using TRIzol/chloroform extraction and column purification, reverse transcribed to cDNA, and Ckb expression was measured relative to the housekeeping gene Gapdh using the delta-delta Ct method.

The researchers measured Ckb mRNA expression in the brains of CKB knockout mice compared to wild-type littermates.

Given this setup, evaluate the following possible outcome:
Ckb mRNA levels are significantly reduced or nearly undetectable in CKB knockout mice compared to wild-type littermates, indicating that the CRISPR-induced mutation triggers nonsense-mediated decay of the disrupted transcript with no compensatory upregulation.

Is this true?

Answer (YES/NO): YES